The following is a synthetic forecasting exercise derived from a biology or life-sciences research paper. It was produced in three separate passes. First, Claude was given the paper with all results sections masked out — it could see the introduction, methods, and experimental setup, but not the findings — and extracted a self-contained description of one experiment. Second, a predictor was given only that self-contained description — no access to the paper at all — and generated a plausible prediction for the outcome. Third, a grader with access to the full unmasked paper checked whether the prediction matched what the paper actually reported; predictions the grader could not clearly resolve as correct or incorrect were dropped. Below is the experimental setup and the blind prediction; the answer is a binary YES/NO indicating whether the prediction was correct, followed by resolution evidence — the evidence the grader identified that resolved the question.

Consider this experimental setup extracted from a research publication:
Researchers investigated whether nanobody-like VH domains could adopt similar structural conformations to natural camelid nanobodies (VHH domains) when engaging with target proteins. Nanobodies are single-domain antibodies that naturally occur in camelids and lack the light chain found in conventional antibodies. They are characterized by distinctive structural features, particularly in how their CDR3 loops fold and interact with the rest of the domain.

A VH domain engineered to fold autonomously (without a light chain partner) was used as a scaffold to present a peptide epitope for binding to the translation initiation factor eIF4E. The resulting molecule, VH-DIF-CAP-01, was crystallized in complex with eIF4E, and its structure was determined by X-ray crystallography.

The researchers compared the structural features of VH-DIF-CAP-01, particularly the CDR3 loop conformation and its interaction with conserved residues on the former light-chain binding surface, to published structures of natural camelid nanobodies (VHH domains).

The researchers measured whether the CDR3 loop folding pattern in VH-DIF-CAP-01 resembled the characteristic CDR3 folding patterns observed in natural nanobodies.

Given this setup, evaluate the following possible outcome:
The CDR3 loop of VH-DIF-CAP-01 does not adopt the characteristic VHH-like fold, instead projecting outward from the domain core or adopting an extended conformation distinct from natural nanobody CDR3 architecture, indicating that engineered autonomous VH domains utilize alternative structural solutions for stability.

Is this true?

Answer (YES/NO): NO